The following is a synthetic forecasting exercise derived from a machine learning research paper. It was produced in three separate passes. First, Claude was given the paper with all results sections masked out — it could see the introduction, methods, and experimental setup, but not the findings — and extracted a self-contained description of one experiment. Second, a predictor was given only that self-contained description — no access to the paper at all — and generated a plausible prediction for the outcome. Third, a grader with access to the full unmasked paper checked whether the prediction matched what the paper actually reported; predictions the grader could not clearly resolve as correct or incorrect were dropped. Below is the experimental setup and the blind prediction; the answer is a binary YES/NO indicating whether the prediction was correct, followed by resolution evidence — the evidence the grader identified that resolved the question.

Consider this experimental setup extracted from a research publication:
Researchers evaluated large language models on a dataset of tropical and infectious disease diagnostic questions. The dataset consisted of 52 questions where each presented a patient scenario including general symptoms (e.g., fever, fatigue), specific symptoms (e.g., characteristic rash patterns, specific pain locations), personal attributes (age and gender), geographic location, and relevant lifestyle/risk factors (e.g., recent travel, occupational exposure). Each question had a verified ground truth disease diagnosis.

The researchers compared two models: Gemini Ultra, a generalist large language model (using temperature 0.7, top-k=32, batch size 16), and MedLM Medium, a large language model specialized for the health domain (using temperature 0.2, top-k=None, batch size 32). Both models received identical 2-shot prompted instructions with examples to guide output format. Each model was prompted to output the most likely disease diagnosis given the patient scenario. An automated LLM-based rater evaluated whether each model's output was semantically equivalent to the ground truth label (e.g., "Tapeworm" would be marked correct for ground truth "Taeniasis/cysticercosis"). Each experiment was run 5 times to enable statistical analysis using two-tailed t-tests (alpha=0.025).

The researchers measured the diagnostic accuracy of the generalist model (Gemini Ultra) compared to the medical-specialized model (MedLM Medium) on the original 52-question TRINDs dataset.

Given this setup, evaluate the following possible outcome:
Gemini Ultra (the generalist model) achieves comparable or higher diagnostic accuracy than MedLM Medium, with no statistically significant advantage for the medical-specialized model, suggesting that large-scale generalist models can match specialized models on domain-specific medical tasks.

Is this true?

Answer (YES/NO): YES